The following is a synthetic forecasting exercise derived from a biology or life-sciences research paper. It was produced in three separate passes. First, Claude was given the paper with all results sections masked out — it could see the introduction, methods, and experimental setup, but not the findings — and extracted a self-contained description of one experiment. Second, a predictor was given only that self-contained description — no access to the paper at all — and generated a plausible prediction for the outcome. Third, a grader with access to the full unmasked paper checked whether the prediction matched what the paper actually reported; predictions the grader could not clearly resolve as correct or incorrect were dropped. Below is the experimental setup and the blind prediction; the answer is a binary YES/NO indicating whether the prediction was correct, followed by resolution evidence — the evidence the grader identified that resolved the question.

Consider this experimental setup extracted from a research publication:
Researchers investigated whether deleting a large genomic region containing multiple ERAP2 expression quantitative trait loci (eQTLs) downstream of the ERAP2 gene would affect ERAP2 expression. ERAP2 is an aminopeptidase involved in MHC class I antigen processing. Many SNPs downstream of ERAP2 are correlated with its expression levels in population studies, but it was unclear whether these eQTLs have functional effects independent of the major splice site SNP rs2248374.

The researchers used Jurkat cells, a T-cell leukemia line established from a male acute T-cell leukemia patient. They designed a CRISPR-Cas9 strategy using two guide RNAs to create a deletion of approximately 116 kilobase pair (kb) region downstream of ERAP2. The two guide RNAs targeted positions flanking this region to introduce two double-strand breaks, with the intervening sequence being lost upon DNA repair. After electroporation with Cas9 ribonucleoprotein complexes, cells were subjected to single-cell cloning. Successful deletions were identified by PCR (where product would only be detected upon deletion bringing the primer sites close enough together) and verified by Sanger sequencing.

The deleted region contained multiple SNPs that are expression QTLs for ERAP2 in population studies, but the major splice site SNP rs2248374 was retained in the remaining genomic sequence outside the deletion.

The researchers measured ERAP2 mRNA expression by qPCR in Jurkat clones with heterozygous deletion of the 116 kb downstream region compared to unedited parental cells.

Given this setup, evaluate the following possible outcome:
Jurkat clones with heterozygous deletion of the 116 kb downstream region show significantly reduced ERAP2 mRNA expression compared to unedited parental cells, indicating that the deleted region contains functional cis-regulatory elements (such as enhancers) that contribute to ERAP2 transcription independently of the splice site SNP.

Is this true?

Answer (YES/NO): NO